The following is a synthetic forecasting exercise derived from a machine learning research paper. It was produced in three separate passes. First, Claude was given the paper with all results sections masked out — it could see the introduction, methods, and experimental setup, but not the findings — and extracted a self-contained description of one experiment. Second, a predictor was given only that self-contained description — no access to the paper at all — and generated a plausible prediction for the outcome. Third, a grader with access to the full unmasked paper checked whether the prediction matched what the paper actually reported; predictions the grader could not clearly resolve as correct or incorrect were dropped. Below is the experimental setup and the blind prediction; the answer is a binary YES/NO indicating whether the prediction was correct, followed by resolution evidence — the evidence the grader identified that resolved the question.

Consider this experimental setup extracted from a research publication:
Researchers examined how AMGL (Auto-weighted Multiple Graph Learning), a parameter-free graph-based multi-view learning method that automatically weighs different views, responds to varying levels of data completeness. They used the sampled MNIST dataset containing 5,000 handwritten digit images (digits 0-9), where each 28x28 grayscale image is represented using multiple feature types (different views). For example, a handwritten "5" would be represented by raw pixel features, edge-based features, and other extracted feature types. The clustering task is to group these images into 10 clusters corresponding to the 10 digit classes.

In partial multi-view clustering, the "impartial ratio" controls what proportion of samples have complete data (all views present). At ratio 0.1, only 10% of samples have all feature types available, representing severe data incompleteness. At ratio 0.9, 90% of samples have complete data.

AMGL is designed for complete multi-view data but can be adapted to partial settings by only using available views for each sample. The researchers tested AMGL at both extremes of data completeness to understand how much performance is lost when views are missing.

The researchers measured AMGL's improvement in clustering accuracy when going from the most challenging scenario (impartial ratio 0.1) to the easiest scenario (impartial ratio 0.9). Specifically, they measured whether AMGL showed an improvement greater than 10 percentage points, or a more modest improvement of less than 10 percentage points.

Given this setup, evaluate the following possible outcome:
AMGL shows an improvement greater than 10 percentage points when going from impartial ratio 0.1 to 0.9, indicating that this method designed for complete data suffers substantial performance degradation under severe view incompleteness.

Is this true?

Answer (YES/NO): YES